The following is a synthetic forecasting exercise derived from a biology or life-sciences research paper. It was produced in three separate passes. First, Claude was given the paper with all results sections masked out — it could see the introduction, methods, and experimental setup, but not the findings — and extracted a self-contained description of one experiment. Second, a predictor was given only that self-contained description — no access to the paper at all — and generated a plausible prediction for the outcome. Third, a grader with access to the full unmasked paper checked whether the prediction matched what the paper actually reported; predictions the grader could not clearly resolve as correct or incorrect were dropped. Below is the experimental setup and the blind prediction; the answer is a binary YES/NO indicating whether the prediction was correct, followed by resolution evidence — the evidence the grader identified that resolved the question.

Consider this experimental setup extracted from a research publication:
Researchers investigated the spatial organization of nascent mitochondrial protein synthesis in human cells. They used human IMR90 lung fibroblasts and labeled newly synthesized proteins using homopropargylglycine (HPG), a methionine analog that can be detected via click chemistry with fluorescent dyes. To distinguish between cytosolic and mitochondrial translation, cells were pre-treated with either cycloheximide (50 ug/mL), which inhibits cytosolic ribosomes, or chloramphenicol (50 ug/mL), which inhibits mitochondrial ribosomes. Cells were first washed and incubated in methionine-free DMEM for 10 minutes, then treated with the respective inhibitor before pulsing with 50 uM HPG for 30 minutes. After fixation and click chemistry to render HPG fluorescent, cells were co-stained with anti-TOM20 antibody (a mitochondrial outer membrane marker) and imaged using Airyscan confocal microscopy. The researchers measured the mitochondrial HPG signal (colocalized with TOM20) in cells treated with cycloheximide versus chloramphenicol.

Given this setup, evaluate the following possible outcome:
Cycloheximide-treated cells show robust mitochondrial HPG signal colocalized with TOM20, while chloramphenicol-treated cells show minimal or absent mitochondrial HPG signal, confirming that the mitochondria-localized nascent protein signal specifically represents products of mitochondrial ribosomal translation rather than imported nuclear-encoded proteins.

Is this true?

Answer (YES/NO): YES